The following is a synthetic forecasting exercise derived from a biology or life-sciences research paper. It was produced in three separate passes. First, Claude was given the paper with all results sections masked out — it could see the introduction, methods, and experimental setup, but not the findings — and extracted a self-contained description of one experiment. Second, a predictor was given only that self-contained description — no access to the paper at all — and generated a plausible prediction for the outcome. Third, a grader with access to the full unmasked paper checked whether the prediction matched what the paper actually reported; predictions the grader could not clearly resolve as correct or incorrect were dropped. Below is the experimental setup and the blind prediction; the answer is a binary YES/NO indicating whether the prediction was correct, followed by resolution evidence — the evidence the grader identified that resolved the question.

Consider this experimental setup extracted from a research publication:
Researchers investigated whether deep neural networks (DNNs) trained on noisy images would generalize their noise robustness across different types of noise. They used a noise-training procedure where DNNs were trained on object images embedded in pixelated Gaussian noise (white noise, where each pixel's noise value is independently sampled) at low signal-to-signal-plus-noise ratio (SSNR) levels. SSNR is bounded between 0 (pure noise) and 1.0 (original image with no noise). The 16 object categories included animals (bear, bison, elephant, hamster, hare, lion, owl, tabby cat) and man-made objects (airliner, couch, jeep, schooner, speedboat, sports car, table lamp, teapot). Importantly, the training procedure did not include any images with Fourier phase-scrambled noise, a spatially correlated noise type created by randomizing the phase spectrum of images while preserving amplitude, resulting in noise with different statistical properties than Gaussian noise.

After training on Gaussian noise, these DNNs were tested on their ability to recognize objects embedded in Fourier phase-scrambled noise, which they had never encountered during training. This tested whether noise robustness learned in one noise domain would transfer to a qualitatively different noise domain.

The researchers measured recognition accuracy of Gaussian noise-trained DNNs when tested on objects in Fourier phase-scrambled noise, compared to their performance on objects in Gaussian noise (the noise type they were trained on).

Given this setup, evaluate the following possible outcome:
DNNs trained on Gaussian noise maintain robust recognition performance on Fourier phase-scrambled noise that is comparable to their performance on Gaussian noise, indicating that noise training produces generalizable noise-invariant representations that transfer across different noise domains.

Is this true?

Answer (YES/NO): NO